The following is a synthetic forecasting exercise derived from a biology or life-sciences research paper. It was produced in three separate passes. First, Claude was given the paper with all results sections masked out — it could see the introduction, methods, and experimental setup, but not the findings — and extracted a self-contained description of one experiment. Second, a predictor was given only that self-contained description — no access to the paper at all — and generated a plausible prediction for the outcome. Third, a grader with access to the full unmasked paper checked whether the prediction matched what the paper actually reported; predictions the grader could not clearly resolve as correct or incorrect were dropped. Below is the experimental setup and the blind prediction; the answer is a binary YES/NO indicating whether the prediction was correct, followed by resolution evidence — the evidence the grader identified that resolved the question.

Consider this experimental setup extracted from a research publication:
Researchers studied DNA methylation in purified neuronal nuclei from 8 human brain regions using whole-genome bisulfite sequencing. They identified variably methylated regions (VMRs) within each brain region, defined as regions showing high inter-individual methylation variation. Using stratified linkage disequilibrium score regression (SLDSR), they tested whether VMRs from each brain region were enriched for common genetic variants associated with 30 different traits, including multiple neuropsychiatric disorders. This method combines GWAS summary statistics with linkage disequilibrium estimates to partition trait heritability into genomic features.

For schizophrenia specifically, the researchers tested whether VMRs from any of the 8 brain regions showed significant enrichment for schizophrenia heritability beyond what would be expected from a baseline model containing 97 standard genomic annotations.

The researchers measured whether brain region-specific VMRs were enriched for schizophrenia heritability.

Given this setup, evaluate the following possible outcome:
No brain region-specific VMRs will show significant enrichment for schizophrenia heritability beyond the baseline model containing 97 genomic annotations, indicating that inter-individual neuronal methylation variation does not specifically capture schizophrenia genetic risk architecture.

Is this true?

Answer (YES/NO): NO